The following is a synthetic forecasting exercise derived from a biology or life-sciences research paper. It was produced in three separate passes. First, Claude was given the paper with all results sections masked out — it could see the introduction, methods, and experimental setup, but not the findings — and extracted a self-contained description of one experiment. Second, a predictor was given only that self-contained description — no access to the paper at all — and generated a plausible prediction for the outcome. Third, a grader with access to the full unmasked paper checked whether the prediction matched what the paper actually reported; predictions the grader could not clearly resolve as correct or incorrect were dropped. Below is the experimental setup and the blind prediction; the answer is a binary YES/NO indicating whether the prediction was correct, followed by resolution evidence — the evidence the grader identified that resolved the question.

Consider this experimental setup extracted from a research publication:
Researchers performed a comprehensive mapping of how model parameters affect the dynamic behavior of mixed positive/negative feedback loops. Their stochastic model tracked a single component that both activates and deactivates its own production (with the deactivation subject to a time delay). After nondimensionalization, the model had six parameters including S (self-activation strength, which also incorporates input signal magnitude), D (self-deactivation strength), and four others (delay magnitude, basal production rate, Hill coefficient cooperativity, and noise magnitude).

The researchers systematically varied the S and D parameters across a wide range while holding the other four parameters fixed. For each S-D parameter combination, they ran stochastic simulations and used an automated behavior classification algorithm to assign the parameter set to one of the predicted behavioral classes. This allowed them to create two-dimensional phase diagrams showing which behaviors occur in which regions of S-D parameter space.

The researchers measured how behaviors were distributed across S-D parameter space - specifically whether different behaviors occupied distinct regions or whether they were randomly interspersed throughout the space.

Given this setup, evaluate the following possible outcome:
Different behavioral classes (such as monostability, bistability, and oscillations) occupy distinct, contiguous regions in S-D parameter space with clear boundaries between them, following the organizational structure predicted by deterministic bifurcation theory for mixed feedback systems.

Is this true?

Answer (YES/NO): YES